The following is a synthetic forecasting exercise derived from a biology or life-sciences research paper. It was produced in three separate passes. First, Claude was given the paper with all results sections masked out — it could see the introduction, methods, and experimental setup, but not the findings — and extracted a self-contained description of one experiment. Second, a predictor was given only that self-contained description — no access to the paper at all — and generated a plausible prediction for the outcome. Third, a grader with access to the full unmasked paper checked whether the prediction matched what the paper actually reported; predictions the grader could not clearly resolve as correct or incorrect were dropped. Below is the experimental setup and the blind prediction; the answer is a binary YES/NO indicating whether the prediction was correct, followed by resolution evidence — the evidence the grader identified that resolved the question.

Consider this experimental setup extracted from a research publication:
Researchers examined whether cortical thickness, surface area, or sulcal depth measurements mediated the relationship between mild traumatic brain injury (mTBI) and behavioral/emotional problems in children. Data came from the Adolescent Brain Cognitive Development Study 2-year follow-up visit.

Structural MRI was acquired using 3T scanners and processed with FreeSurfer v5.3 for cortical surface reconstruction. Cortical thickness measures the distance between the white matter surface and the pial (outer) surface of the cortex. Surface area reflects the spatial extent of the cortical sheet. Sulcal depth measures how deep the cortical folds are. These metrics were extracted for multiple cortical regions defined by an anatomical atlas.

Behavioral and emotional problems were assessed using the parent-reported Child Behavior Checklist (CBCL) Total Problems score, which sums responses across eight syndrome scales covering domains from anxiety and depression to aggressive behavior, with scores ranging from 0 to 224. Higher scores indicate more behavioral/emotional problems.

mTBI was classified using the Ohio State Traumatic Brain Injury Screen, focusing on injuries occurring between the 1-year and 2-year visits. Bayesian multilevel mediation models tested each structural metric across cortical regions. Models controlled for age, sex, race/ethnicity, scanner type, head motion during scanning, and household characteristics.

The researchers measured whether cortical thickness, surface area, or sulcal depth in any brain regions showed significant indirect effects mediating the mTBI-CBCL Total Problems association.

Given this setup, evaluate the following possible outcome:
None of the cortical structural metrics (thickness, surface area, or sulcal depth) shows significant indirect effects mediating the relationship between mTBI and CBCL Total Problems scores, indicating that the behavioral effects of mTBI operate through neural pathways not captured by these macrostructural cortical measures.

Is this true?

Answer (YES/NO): YES